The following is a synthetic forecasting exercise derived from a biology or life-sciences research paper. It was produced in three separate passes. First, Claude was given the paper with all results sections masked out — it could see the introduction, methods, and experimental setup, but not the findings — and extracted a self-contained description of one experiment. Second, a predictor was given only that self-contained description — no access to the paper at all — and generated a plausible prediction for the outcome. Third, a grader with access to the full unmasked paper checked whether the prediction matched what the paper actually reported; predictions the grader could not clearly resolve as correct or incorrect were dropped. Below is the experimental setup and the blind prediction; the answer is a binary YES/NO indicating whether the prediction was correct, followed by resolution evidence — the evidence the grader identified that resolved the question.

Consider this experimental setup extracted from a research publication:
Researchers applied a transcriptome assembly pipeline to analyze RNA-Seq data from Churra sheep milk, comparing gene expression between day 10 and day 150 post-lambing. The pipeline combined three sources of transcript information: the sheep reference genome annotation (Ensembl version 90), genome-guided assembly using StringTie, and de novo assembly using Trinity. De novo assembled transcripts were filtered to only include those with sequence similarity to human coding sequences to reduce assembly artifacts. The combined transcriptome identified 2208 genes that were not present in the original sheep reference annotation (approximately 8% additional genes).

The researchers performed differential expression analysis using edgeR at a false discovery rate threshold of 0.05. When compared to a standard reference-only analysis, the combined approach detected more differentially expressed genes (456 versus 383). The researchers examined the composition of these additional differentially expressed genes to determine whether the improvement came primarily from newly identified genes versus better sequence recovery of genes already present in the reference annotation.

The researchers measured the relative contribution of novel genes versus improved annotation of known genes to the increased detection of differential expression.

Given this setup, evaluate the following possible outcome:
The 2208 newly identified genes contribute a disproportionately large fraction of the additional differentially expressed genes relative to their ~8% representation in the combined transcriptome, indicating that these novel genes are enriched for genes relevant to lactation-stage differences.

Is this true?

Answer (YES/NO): YES